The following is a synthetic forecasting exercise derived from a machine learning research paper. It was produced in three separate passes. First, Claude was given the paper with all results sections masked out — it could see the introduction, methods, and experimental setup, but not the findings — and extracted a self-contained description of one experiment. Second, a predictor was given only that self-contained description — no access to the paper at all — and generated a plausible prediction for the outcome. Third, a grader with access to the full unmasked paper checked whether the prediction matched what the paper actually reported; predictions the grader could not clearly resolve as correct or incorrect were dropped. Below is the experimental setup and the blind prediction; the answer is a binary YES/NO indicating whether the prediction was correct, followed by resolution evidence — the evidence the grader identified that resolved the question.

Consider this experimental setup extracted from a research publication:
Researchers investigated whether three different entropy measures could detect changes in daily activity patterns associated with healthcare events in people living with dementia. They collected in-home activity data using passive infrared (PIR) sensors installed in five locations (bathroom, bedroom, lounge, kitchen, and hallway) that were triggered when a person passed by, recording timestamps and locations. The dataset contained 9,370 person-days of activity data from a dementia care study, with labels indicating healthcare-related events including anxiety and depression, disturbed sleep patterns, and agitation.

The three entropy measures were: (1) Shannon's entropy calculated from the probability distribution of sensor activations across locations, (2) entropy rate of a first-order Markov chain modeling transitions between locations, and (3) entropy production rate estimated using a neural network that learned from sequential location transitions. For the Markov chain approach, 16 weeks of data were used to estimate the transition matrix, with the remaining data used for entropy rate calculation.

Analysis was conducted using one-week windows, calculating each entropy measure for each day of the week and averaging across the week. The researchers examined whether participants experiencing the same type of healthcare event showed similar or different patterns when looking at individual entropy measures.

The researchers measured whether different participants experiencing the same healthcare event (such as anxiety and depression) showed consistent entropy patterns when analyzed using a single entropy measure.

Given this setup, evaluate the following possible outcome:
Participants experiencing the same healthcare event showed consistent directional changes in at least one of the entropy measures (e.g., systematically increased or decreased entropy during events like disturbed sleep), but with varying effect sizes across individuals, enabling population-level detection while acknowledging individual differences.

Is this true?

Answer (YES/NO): NO